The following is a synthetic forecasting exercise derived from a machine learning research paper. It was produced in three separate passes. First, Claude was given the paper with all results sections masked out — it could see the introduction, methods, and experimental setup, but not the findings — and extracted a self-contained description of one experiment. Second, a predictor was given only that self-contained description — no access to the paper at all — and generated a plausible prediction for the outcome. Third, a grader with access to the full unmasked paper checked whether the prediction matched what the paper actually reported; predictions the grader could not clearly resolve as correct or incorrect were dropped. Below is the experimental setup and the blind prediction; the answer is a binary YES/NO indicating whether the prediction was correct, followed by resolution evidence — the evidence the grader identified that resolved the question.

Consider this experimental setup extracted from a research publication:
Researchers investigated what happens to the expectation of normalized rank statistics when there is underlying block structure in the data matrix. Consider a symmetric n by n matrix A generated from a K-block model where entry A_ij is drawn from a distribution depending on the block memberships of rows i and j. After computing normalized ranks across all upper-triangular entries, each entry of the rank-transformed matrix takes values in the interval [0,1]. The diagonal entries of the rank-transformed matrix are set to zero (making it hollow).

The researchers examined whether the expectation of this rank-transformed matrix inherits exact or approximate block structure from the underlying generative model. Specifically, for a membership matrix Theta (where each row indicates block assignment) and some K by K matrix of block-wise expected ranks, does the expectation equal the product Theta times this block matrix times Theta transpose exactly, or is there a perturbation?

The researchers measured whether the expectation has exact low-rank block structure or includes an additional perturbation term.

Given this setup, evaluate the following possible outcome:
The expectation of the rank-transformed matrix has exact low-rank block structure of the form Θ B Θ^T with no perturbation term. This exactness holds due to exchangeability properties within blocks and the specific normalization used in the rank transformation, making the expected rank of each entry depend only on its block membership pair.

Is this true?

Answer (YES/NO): NO